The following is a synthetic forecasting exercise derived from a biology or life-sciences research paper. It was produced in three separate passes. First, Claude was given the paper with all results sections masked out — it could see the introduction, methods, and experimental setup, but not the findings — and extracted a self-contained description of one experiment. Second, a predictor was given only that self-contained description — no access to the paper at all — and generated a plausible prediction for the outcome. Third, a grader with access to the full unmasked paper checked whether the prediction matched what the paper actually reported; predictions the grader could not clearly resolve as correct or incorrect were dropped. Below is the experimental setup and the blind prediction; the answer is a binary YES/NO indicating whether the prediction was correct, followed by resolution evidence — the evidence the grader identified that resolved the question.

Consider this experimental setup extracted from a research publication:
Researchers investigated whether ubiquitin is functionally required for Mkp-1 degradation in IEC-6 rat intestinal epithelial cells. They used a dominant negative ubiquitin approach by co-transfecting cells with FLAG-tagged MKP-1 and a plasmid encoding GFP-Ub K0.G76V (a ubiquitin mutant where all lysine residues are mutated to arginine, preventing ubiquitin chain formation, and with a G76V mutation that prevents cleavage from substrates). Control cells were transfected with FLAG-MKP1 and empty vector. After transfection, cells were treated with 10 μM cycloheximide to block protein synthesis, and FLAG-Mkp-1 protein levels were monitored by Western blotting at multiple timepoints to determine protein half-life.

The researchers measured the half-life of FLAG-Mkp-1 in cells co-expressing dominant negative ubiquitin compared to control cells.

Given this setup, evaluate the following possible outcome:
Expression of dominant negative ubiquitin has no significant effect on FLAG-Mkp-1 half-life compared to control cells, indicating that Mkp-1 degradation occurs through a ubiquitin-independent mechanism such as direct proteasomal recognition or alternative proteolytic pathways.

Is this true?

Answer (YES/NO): NO